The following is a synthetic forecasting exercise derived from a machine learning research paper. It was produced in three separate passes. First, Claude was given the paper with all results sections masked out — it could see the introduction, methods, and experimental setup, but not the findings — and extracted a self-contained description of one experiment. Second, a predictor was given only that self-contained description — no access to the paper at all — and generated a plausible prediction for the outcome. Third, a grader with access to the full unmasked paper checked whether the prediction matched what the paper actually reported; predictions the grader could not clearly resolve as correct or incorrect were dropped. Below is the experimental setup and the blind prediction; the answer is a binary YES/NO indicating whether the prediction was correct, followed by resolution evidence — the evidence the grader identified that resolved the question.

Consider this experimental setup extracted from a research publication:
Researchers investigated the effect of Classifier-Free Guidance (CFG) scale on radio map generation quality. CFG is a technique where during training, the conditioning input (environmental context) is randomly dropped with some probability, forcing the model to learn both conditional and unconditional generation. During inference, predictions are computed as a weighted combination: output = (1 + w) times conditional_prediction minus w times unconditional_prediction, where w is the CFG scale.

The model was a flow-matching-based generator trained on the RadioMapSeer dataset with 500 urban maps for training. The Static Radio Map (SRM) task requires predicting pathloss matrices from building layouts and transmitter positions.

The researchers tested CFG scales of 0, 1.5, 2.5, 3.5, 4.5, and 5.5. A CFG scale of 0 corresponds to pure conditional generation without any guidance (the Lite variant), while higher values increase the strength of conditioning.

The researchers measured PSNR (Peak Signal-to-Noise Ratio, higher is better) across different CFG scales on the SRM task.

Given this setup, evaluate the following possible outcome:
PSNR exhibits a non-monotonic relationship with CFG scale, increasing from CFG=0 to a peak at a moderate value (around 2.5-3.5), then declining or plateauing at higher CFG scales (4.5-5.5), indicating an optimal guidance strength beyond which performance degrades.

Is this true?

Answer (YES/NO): NO